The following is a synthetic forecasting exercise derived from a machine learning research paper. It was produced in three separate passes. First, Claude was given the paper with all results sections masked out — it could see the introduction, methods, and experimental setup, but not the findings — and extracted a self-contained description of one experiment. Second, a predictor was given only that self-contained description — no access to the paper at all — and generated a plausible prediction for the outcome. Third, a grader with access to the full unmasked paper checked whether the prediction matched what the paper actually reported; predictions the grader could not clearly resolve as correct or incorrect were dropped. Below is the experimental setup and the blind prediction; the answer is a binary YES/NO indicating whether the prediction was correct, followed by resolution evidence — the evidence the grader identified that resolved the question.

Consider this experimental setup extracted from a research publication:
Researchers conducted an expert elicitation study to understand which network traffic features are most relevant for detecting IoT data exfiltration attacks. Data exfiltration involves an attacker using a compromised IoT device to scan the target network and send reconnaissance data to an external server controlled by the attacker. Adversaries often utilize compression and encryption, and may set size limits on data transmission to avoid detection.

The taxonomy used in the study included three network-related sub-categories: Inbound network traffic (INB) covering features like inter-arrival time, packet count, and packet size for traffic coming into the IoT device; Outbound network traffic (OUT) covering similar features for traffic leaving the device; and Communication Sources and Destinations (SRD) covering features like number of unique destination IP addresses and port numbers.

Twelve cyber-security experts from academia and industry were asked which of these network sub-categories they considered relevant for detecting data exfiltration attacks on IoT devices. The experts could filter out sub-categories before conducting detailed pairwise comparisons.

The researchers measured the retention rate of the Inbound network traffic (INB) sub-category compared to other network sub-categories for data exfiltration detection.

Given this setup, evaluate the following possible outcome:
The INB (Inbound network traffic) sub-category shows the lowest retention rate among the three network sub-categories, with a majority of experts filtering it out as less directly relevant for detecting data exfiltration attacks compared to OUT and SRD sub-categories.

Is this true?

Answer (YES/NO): YES